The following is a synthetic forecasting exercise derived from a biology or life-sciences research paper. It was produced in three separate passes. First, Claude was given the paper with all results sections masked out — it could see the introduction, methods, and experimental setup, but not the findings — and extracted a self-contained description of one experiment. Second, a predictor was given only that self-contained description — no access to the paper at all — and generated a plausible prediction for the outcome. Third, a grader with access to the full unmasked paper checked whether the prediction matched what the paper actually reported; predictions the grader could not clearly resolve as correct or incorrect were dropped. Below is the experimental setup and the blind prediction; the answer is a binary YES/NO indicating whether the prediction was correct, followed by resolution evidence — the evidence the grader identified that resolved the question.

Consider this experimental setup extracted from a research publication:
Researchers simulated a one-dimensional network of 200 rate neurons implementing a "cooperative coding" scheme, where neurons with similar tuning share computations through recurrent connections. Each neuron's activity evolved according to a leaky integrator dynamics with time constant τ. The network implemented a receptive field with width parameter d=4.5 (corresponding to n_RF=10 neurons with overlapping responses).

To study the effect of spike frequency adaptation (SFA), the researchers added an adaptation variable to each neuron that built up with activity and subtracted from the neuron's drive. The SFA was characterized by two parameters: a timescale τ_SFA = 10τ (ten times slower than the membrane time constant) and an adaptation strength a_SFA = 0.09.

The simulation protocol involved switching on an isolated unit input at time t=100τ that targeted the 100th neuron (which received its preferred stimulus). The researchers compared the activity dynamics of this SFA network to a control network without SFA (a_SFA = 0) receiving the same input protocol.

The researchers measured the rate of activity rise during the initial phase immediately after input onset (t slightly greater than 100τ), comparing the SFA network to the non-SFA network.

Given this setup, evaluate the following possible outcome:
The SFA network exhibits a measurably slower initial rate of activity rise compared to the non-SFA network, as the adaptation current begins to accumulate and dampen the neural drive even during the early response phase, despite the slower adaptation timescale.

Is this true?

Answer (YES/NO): NO